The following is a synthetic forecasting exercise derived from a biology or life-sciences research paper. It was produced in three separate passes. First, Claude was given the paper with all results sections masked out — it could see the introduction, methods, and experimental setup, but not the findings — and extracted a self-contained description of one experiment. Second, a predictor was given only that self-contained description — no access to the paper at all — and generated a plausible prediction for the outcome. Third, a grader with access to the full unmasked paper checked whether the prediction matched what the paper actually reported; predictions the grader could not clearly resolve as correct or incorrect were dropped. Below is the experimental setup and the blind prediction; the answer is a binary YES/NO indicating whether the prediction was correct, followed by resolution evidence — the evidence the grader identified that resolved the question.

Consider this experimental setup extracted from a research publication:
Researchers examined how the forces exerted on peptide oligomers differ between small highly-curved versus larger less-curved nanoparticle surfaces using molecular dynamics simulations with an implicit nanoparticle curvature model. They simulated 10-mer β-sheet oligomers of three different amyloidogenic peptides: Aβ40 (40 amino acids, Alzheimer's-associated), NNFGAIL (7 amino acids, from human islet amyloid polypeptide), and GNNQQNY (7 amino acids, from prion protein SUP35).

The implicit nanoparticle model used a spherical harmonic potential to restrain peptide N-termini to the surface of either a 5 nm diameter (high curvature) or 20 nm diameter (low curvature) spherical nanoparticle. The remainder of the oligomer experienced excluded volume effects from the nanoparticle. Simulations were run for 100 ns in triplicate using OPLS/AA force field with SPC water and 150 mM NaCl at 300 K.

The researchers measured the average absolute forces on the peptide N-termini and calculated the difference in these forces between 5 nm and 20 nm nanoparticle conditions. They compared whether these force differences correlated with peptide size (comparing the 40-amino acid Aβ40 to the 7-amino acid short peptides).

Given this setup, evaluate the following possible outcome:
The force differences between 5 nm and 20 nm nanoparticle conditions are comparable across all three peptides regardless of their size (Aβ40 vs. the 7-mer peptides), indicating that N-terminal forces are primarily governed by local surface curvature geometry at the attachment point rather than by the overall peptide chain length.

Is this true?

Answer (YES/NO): NO